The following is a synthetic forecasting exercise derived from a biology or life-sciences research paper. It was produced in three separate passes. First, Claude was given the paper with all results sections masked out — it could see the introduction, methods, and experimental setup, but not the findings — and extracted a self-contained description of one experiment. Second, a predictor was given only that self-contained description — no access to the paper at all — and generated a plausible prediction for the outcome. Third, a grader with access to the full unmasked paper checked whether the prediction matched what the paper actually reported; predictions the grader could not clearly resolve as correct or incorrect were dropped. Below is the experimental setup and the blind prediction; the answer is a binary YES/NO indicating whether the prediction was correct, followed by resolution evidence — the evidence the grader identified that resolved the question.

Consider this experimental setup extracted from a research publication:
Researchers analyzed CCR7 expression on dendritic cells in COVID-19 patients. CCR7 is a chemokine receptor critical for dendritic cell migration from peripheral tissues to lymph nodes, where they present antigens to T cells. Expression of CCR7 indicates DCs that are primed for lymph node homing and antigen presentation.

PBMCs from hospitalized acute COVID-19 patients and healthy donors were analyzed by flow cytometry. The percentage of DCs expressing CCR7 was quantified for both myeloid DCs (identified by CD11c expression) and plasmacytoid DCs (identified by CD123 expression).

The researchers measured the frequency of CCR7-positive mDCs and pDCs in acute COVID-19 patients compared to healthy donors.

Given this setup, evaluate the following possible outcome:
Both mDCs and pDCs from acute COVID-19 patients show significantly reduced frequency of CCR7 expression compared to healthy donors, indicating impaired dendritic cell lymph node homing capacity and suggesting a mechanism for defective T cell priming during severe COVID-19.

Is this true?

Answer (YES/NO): NO